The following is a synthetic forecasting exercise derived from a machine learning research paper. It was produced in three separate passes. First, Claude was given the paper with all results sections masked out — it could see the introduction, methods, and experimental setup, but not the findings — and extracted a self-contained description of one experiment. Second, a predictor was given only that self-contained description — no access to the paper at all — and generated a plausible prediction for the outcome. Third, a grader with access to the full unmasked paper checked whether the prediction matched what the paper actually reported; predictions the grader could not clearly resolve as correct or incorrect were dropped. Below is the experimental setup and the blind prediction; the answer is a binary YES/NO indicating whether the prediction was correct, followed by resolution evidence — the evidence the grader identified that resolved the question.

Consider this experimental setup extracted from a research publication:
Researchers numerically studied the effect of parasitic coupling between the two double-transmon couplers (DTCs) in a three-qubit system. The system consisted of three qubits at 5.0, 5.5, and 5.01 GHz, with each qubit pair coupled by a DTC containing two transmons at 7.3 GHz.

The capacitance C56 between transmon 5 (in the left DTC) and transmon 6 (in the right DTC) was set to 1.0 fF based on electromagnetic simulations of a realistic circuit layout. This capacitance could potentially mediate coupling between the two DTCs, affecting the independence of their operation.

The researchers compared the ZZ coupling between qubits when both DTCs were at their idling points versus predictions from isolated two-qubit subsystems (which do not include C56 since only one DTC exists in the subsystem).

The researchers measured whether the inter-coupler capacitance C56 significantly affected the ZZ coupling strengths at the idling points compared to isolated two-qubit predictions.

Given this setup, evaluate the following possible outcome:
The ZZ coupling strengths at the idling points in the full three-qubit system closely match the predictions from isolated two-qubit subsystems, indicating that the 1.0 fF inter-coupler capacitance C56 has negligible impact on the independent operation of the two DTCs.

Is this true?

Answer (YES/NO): YES